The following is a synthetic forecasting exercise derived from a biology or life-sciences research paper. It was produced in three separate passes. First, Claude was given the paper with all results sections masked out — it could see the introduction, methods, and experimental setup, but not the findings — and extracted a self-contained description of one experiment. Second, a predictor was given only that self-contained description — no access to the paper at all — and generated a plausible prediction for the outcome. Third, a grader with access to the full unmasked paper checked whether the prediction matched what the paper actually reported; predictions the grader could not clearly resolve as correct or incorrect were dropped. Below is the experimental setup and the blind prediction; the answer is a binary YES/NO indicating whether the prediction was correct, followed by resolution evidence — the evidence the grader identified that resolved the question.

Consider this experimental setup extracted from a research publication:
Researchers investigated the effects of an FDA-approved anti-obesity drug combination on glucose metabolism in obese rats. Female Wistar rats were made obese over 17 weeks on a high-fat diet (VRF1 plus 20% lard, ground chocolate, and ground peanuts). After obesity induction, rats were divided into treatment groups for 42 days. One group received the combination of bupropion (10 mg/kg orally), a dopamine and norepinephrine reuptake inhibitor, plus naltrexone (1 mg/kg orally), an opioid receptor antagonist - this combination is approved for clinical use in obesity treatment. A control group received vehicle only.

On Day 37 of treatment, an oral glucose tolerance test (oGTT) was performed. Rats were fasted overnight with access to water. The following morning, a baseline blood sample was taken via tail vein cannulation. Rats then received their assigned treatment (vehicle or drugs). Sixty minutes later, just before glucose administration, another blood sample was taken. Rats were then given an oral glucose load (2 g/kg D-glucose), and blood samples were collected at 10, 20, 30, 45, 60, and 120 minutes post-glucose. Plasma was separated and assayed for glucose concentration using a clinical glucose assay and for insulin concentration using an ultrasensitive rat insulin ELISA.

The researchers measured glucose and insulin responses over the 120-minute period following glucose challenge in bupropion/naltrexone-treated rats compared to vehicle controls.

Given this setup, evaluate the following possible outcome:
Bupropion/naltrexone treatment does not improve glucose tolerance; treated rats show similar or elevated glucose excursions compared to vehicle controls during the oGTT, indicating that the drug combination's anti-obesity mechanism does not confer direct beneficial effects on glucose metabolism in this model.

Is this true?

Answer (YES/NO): YES